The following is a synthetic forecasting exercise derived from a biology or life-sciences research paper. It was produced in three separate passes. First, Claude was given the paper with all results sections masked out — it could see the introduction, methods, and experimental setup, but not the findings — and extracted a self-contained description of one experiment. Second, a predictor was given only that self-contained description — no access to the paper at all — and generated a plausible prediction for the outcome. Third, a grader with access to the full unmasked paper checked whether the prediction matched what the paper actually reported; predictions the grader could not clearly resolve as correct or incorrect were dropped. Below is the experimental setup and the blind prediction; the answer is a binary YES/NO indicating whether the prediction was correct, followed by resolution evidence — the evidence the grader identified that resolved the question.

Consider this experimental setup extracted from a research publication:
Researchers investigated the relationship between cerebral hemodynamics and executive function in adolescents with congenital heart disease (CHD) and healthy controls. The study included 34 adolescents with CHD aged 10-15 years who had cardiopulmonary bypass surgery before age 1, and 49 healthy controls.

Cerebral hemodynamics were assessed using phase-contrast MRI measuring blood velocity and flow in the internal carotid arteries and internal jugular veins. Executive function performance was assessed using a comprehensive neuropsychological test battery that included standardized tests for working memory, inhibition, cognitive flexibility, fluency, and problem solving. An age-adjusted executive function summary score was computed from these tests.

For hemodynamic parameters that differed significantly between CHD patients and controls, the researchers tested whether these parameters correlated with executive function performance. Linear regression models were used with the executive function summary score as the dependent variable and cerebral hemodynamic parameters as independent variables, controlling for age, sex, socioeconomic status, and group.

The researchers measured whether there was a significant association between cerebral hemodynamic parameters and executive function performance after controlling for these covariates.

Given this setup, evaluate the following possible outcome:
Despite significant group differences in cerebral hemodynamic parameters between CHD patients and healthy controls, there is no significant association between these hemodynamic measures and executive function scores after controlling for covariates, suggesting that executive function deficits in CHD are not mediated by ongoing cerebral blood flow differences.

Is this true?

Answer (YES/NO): YES